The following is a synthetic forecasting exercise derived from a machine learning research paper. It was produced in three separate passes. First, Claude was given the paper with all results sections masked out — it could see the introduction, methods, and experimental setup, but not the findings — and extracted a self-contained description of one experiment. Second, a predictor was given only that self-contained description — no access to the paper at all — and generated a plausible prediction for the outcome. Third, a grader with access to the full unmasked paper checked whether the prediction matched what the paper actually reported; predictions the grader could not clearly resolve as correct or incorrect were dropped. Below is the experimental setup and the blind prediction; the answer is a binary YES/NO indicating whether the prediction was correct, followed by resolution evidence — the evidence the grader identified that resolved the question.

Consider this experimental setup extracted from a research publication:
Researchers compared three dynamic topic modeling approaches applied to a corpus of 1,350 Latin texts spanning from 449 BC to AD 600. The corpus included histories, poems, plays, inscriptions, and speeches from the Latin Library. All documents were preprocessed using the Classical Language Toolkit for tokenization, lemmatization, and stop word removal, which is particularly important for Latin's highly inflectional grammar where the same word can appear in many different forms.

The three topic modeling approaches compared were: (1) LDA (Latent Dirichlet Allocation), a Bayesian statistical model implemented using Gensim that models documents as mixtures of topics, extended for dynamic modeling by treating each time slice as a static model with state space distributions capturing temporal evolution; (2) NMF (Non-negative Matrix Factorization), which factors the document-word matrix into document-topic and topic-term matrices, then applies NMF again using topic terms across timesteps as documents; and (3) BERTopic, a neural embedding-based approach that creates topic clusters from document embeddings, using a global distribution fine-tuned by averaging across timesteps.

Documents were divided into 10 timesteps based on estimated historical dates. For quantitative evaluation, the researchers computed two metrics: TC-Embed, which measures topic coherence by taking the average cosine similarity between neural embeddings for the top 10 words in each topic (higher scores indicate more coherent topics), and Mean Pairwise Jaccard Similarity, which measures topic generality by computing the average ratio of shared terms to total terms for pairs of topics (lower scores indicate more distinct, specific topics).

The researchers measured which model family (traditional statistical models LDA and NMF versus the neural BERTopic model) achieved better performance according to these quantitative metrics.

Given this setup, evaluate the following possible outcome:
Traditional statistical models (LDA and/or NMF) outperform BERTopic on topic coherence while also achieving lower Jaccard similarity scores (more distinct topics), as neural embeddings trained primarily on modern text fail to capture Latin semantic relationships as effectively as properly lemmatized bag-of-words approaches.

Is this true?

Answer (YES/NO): YES